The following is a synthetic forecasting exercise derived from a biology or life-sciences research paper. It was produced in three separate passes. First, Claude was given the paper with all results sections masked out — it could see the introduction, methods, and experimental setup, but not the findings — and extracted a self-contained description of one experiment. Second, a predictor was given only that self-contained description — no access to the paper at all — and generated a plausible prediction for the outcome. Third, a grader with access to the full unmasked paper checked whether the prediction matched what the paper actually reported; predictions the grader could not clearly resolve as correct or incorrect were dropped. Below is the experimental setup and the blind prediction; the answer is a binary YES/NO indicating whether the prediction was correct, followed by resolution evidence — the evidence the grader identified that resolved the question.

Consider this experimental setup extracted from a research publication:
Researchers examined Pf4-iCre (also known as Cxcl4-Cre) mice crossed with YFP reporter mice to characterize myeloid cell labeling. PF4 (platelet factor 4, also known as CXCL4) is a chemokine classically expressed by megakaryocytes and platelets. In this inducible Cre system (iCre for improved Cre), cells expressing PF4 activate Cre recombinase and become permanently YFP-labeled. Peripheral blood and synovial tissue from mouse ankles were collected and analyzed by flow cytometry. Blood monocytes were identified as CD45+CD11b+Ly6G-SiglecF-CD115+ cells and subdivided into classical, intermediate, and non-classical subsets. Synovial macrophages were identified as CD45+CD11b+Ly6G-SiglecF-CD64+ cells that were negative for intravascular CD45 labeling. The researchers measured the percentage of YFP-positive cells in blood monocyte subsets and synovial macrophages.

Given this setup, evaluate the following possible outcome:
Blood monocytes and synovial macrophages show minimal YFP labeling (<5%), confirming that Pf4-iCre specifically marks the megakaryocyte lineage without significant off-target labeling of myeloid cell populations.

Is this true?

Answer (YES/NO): NO